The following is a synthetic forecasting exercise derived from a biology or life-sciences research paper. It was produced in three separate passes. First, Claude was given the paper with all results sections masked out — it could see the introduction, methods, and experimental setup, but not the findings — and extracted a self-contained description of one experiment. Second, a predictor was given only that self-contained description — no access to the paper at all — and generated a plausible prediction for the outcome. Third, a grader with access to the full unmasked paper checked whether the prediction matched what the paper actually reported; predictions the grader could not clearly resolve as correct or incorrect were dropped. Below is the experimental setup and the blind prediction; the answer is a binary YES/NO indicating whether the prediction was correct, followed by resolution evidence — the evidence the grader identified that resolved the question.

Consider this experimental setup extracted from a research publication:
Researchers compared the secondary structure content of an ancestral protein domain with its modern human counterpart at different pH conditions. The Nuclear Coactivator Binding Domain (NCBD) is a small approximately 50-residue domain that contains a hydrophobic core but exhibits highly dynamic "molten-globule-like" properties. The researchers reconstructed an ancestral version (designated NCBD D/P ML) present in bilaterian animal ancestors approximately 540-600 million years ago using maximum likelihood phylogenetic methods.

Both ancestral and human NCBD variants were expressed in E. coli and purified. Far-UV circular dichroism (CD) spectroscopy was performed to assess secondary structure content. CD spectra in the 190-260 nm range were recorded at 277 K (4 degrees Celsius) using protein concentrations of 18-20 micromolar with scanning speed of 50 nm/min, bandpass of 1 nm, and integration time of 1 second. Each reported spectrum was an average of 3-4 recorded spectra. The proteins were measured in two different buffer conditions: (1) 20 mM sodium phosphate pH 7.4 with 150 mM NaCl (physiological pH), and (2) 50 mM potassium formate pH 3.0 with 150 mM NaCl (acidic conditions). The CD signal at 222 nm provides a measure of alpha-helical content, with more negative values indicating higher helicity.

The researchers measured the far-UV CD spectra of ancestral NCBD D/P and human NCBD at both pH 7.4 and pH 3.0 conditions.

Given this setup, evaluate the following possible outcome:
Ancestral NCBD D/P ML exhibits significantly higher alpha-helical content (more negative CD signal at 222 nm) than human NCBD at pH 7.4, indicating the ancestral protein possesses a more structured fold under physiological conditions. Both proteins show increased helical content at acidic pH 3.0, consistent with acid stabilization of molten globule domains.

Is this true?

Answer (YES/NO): NO